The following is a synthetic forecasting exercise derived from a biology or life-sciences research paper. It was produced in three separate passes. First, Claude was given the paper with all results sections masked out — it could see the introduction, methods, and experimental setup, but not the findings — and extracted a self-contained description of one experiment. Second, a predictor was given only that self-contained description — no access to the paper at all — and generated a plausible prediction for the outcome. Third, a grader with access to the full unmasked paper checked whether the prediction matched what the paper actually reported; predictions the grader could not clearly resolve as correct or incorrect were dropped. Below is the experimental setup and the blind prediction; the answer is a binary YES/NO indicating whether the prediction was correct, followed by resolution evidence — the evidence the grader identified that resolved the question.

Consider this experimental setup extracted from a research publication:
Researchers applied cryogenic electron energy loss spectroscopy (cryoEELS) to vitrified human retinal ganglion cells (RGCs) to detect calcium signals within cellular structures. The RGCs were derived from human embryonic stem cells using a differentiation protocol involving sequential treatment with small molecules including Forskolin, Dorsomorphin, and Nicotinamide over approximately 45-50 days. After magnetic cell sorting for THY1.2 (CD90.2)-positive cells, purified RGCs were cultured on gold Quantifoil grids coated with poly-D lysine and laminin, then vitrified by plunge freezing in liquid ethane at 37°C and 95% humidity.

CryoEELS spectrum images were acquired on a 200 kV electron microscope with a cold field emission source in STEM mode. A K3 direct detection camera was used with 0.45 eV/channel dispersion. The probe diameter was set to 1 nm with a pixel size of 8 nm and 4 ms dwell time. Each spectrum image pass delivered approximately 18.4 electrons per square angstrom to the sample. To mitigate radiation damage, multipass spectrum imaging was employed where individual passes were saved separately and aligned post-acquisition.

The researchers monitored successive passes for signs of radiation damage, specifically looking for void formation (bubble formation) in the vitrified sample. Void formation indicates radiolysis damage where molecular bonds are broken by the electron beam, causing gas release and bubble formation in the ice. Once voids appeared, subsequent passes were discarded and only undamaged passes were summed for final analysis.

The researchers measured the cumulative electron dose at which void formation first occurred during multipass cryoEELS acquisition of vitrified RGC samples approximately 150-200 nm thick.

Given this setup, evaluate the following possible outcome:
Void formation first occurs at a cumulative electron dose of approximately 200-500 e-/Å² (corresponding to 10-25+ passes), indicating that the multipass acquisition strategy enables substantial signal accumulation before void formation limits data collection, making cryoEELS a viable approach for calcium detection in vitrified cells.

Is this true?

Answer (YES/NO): YES